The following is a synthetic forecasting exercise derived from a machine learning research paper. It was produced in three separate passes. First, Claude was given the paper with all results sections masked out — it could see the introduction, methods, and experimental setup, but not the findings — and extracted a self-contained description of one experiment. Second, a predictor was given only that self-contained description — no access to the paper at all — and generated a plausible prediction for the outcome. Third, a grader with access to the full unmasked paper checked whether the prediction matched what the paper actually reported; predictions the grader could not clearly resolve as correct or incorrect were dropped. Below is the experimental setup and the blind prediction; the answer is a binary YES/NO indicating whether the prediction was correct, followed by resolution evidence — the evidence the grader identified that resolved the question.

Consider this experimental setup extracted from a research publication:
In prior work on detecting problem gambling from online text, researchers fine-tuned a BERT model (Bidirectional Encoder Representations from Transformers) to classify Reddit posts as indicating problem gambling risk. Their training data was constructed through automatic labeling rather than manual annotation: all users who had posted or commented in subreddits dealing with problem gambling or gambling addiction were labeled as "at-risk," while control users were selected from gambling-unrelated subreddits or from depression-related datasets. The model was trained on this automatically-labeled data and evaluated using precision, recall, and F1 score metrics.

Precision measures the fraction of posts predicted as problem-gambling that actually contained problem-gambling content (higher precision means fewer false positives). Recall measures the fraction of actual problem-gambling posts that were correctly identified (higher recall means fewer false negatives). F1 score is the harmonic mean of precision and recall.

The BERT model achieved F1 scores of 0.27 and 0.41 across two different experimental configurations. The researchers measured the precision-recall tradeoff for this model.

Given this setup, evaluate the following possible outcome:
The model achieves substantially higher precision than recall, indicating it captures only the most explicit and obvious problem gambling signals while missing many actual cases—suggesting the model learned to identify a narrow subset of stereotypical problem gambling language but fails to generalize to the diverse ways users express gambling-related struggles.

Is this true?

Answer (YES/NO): NO